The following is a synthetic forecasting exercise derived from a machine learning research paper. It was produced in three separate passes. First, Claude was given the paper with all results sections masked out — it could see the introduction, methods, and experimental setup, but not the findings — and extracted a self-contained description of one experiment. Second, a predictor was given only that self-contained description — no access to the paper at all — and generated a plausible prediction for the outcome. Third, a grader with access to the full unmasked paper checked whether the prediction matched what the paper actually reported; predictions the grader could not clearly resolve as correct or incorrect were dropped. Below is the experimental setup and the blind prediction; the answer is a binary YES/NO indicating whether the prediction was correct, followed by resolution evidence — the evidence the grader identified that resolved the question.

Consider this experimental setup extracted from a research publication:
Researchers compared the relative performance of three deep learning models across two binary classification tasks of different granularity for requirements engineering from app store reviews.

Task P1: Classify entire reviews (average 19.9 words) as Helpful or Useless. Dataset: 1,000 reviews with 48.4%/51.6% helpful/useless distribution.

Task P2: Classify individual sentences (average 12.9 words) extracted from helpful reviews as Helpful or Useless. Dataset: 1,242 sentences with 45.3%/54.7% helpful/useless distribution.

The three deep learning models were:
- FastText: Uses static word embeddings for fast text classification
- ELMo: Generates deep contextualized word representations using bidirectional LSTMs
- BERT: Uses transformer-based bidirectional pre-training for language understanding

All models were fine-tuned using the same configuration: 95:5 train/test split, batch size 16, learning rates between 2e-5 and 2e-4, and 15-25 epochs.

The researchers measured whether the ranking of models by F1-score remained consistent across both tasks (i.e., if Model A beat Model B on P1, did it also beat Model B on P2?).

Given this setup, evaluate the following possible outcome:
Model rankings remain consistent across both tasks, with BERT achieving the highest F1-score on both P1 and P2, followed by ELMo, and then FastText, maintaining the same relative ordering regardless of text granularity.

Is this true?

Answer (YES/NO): NO